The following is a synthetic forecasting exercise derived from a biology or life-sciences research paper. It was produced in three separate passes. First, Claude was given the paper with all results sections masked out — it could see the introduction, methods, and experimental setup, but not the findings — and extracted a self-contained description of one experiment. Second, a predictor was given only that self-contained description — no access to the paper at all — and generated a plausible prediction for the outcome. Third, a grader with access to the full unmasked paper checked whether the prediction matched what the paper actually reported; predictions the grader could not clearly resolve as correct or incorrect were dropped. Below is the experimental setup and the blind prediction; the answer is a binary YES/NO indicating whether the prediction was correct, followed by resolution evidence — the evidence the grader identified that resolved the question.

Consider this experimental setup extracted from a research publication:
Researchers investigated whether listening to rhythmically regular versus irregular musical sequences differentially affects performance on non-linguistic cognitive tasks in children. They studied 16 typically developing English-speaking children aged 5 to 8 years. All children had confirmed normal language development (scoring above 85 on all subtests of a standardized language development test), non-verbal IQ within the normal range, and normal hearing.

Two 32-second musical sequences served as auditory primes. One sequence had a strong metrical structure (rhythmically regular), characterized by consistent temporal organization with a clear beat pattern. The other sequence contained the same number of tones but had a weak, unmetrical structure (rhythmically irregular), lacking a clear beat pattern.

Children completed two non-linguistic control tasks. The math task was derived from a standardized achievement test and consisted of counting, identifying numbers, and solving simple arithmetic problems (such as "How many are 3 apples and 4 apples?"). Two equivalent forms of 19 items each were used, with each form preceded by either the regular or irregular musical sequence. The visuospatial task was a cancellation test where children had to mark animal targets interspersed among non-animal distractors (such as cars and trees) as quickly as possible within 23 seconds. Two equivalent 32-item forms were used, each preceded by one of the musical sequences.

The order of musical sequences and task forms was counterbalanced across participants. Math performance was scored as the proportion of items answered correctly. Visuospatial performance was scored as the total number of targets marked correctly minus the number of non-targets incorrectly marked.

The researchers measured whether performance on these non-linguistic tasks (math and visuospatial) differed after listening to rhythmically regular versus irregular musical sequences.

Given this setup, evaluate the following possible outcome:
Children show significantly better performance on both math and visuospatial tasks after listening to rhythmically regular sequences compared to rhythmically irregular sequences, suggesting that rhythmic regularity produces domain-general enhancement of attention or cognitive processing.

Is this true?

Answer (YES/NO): NO